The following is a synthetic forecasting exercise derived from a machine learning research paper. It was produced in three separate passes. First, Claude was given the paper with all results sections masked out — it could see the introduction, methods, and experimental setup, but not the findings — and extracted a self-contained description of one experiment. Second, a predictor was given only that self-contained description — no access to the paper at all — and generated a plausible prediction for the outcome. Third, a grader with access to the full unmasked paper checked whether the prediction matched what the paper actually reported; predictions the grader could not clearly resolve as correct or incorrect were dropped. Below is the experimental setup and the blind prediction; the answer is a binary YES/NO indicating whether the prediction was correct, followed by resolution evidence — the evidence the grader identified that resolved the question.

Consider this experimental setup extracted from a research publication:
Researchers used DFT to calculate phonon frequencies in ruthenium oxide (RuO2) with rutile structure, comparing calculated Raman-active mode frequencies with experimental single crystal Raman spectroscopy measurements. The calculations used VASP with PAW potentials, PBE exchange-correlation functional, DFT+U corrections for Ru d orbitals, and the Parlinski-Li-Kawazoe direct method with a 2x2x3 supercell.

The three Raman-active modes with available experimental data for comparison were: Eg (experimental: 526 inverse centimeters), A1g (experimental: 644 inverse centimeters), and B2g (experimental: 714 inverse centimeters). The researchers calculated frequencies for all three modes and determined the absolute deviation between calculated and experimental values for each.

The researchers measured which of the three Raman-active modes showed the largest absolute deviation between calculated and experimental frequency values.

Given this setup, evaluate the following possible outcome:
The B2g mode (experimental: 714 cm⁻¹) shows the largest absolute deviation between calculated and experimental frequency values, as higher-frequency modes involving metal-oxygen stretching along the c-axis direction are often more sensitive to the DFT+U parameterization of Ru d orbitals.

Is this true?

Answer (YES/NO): YES